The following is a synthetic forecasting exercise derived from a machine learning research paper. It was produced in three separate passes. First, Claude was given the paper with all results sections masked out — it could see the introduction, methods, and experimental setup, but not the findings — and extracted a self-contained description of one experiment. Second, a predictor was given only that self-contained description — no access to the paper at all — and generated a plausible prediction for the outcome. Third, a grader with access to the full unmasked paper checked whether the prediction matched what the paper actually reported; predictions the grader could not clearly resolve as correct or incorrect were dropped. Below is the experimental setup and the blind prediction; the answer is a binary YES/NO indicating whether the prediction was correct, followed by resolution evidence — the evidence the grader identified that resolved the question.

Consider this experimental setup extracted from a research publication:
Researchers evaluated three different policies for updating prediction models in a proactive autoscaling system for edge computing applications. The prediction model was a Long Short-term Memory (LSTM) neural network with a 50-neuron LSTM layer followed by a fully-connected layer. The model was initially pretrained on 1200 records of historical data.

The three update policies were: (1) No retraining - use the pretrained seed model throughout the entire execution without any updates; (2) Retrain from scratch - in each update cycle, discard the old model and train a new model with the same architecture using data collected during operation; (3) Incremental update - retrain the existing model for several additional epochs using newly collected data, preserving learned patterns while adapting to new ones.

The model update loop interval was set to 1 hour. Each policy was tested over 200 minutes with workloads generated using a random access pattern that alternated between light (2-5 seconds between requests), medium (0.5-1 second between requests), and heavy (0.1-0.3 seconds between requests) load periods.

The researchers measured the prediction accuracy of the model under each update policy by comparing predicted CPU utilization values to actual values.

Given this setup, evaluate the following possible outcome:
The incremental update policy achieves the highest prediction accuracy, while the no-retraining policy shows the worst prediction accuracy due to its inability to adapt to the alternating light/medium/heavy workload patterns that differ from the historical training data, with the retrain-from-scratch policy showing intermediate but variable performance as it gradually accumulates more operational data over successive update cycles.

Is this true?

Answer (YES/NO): YES